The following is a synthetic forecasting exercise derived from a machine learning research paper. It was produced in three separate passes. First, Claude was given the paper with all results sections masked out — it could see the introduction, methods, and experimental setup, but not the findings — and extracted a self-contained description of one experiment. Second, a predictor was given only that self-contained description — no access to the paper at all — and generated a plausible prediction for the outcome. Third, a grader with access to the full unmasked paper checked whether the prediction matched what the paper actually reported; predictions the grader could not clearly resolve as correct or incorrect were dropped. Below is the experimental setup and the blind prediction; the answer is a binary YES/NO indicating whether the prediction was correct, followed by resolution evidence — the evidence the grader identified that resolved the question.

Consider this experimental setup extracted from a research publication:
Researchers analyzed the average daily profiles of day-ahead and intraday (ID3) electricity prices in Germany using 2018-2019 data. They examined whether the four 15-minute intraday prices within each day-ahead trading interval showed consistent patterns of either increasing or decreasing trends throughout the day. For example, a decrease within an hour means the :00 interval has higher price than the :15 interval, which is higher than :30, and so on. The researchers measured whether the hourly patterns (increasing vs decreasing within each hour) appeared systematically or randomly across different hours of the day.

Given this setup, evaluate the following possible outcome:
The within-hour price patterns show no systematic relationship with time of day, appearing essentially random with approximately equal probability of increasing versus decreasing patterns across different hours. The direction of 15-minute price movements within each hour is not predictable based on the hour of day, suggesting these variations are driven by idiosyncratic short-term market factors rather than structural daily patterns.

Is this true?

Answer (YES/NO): NO